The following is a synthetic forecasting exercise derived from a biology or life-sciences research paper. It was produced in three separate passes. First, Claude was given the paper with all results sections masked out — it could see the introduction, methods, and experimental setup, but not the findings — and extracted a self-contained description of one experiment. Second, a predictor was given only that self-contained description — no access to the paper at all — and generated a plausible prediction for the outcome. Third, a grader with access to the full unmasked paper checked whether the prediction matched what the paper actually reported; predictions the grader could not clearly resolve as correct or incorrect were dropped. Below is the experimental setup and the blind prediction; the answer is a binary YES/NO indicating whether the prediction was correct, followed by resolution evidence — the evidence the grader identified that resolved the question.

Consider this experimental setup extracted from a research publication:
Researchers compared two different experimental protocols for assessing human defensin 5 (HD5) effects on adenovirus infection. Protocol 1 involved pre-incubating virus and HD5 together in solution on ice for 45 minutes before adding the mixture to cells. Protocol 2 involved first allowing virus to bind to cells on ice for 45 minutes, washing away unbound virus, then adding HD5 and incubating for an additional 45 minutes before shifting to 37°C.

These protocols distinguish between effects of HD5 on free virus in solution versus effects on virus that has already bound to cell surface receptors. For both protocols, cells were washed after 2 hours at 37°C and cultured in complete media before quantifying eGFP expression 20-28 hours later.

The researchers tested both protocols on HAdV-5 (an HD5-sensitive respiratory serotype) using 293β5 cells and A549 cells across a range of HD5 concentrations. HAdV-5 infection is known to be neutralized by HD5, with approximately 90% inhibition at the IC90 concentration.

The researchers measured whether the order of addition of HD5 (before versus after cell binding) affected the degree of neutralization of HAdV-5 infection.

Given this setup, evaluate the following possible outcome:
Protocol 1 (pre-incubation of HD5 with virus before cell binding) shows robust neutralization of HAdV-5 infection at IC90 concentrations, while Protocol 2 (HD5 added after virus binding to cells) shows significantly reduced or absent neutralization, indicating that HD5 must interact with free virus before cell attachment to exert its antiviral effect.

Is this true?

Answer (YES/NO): NO